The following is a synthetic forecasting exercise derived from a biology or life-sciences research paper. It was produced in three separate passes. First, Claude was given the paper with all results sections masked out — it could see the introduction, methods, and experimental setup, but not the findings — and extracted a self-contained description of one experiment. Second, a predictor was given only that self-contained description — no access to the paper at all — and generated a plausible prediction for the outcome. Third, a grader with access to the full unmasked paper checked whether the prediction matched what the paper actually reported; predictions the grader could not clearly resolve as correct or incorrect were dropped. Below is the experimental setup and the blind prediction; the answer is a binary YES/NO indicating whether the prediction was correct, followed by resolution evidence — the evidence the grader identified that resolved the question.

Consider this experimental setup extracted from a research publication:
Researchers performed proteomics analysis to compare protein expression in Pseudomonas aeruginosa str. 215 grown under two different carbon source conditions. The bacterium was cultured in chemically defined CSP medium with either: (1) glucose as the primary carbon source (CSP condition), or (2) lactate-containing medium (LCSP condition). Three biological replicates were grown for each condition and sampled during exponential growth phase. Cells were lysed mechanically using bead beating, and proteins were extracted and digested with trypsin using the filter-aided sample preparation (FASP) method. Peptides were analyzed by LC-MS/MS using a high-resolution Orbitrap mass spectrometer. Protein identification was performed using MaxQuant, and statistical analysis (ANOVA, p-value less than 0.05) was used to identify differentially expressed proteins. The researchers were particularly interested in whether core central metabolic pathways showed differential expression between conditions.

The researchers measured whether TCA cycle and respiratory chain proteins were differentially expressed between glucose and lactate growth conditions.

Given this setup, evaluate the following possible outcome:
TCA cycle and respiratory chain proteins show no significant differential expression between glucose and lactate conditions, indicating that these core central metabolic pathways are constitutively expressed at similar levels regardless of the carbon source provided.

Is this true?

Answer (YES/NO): YES